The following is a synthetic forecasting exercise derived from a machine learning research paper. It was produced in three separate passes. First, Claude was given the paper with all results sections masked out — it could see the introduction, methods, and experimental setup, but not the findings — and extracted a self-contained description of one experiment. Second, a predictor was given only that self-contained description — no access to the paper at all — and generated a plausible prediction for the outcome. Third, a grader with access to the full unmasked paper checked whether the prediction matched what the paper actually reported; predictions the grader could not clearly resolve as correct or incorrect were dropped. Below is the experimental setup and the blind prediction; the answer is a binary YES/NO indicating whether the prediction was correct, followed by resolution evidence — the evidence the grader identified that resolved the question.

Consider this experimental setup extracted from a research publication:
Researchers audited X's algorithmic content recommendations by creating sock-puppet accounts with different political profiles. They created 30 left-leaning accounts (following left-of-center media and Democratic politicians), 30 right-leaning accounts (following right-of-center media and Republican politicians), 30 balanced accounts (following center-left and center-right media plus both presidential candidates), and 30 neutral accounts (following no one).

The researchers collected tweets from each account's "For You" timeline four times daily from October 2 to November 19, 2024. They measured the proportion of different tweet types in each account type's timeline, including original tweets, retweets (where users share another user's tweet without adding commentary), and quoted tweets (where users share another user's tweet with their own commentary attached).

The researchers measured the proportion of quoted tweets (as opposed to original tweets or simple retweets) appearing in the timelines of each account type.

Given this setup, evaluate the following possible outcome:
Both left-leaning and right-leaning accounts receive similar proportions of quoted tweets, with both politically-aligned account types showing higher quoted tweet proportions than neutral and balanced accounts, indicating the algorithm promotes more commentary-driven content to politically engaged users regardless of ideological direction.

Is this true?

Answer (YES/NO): NO